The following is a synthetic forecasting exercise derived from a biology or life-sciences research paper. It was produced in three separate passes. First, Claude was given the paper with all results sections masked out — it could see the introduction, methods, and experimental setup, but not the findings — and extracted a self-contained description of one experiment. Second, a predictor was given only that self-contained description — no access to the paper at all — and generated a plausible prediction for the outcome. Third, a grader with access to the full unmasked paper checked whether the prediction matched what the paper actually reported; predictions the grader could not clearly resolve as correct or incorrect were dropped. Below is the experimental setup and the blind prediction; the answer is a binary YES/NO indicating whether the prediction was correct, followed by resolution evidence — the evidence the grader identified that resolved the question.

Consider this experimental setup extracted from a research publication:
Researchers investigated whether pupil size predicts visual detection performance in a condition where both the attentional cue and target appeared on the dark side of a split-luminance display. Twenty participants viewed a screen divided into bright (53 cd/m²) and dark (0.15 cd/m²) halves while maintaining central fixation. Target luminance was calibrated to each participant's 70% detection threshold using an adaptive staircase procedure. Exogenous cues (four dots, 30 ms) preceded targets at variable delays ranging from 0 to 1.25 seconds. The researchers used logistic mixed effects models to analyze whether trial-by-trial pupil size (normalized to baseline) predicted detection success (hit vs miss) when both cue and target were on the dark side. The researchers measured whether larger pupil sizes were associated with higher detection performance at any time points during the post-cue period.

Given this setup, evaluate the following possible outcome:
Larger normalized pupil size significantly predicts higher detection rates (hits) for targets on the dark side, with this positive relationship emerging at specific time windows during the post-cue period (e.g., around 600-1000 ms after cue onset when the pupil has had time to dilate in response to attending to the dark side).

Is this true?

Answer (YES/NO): NO